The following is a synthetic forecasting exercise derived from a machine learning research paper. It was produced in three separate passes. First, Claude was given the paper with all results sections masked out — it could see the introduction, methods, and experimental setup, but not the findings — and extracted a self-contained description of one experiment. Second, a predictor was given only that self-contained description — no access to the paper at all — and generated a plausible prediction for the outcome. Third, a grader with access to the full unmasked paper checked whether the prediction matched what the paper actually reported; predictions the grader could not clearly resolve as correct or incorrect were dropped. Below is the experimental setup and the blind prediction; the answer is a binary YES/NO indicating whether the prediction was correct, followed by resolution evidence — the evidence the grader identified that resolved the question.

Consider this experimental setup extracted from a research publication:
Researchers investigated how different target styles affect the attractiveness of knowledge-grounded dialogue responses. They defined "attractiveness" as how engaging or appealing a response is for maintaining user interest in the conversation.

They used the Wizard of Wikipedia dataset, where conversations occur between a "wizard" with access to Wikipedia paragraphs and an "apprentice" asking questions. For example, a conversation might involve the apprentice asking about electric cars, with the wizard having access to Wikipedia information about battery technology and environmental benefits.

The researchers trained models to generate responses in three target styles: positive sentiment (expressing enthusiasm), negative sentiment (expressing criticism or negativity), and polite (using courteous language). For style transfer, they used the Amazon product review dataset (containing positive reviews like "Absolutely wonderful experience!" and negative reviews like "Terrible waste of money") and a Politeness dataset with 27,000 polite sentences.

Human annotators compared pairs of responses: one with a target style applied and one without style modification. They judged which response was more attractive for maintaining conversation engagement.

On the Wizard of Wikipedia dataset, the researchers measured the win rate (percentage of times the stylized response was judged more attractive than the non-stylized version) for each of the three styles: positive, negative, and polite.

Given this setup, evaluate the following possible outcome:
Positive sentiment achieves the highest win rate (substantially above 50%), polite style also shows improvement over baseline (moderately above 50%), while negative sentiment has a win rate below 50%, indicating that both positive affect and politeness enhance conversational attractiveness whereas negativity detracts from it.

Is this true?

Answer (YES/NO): YES